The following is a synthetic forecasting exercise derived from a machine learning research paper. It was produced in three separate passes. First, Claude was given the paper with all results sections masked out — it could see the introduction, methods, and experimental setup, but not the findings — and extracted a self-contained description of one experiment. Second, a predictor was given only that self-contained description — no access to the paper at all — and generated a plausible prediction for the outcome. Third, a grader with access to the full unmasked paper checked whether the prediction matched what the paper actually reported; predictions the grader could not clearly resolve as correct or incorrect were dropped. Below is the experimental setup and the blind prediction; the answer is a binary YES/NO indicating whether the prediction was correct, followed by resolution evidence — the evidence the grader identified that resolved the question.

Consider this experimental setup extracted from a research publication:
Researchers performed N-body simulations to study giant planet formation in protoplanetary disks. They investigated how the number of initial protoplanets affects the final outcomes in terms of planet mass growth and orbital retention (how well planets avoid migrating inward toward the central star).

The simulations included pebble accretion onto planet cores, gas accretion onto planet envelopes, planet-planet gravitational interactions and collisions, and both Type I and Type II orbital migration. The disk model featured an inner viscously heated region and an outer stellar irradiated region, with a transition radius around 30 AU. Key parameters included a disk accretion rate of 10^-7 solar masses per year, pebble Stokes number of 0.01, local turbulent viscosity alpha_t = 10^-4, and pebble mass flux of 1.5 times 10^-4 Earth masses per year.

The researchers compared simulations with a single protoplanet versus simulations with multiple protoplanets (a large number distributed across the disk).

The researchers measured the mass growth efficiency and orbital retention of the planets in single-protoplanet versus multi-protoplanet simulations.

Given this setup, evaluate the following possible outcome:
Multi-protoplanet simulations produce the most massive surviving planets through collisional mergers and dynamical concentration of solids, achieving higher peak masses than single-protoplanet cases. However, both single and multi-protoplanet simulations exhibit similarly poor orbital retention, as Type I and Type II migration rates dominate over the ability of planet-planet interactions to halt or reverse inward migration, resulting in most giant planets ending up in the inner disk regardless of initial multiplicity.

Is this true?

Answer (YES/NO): NO